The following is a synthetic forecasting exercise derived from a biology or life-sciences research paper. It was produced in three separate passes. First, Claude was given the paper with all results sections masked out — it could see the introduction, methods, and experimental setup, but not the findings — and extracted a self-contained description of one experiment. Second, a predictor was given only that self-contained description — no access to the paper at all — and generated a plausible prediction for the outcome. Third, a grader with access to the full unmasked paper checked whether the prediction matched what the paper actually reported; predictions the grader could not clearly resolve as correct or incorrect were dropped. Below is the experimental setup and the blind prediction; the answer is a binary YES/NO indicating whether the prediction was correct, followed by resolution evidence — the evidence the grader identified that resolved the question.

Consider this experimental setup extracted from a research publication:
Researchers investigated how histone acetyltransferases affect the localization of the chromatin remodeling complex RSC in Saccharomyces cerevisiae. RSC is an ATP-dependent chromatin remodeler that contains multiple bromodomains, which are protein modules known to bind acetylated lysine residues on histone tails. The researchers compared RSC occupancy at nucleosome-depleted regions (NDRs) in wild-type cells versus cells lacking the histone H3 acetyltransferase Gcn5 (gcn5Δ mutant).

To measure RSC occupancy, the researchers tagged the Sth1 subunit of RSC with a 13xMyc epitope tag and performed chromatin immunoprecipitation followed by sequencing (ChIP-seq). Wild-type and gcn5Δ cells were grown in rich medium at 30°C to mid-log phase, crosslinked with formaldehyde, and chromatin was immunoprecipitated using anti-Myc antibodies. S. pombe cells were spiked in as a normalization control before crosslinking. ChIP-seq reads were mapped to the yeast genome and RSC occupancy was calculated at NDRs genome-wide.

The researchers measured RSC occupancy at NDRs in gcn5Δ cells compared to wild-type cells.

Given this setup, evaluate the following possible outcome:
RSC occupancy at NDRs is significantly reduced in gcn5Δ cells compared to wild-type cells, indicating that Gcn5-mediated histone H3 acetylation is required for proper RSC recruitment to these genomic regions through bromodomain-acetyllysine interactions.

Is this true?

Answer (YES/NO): NO